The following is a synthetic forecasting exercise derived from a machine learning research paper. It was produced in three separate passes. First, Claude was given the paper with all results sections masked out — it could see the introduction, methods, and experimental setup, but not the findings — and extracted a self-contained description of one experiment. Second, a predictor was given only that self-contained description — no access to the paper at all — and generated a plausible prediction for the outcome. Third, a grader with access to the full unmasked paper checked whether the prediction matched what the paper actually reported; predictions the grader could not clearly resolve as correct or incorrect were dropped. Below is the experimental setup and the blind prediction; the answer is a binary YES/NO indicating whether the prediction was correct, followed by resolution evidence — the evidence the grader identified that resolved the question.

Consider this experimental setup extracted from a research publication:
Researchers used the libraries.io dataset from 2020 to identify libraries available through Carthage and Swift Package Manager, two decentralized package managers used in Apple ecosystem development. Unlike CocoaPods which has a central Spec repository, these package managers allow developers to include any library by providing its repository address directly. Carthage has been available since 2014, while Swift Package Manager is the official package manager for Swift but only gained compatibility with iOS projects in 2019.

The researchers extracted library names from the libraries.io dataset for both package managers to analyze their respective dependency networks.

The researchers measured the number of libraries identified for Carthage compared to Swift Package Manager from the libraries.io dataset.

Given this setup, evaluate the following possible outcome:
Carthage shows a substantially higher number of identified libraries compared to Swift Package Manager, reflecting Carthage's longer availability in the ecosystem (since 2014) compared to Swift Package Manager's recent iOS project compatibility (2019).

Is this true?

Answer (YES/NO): NO